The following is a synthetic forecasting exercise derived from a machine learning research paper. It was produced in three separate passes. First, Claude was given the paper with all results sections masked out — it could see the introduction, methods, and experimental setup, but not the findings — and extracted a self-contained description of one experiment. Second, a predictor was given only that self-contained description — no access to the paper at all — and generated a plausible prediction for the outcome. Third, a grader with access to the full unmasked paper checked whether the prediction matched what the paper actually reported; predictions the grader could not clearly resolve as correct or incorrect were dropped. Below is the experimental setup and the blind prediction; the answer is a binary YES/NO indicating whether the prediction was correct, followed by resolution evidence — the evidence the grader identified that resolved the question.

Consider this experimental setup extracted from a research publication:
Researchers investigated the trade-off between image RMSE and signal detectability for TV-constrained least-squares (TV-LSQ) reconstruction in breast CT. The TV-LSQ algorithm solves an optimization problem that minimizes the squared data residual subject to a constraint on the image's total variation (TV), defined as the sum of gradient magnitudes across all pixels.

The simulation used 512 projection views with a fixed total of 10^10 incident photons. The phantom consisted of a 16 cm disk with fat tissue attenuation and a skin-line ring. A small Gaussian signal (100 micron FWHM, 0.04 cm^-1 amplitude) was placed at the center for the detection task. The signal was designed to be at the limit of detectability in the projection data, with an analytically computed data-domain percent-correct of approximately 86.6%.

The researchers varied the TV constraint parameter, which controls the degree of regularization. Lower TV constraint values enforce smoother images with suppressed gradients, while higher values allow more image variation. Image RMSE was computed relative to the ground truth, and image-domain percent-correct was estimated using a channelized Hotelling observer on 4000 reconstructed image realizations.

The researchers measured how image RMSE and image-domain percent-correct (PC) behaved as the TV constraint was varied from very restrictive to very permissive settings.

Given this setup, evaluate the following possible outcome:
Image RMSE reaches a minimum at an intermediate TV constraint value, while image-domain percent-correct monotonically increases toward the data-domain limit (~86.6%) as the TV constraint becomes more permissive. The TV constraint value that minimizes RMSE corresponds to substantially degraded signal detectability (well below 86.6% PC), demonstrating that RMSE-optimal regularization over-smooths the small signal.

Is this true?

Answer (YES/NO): YES